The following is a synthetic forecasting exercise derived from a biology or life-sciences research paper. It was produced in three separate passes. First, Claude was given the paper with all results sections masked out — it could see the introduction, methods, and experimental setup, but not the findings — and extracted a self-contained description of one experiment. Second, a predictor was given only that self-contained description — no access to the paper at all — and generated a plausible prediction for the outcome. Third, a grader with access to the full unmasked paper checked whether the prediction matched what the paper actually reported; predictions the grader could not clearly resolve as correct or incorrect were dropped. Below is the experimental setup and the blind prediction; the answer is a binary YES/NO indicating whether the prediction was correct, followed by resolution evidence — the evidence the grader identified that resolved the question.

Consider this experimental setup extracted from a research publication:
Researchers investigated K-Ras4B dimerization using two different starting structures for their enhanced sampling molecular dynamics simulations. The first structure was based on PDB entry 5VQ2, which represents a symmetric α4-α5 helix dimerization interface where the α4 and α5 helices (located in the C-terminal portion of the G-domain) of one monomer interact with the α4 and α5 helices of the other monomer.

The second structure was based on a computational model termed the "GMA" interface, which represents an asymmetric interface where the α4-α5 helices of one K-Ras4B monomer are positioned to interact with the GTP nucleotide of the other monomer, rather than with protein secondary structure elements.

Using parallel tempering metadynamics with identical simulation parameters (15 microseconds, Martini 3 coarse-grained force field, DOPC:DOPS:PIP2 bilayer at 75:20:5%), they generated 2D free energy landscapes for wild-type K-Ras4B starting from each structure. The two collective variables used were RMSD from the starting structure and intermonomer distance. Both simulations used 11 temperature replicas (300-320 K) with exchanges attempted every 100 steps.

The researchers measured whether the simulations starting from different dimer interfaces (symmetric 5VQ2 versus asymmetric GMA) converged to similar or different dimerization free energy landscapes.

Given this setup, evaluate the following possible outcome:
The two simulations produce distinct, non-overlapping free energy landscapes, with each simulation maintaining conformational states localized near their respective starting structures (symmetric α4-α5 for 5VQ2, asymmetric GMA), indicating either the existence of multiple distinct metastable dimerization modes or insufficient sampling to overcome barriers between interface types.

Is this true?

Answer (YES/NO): NO